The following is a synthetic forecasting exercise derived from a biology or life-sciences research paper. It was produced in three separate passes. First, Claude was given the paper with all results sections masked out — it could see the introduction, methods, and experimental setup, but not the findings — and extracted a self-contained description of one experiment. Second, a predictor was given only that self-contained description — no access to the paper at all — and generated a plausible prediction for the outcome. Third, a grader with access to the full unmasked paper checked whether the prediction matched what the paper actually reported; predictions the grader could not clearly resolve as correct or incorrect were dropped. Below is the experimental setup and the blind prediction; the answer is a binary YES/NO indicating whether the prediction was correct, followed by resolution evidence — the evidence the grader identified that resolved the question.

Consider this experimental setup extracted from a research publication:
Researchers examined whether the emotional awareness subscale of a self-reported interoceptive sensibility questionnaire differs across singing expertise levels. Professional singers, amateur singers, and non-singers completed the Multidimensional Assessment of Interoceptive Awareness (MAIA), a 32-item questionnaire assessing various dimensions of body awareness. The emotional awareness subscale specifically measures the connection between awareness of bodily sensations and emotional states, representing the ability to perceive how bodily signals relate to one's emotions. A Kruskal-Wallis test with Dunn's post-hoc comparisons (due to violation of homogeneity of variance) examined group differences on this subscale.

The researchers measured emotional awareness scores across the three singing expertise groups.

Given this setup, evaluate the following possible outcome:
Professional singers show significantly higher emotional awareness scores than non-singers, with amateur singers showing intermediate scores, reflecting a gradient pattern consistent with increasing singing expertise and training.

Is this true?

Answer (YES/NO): NO